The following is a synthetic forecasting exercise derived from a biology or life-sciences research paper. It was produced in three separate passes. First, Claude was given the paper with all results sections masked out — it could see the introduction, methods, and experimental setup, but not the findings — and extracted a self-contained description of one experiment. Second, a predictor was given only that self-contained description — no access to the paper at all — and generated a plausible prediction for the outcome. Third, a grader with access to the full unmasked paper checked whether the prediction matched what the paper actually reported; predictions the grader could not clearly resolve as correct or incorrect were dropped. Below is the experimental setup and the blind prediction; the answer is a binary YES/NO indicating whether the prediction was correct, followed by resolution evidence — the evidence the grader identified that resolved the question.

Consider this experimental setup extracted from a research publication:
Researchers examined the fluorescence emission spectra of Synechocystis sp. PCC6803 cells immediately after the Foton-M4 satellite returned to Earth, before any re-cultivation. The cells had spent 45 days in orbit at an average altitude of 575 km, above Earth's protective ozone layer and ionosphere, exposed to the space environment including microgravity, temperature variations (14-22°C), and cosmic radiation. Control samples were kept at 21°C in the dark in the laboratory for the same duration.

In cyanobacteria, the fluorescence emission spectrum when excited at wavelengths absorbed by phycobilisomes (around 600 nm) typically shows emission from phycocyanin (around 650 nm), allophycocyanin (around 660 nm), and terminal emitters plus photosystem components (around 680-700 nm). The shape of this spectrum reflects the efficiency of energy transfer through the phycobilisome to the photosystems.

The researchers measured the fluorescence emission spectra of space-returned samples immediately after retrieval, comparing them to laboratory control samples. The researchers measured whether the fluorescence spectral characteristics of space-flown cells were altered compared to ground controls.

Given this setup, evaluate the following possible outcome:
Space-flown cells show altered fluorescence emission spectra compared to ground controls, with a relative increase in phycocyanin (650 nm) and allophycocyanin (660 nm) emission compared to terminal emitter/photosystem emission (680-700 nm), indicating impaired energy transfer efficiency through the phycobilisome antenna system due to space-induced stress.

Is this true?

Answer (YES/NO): YES